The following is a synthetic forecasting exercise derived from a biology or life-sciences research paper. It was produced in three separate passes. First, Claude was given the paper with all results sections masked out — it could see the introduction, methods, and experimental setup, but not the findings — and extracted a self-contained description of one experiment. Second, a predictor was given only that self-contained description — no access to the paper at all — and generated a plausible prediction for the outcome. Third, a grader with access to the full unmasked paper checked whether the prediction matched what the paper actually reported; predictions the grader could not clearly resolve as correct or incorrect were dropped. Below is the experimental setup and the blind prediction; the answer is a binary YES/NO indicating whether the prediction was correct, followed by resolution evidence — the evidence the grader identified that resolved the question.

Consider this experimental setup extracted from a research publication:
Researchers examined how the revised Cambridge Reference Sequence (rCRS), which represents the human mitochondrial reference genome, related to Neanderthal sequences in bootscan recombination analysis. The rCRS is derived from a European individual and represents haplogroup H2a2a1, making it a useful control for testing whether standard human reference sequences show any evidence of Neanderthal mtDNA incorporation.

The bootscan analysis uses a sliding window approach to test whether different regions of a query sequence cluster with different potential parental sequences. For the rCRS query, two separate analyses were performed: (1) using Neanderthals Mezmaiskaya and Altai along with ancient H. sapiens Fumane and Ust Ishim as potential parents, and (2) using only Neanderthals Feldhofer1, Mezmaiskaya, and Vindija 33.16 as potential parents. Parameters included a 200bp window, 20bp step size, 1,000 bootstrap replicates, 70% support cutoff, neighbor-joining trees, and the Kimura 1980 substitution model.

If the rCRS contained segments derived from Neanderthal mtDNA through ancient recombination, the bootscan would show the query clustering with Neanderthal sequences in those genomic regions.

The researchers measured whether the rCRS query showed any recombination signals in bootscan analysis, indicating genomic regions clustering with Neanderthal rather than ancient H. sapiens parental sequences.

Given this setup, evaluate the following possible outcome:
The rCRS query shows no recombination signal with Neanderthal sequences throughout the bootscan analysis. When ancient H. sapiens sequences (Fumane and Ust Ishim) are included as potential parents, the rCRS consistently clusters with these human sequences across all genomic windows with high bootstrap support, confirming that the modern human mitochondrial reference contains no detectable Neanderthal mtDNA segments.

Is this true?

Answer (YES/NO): YES